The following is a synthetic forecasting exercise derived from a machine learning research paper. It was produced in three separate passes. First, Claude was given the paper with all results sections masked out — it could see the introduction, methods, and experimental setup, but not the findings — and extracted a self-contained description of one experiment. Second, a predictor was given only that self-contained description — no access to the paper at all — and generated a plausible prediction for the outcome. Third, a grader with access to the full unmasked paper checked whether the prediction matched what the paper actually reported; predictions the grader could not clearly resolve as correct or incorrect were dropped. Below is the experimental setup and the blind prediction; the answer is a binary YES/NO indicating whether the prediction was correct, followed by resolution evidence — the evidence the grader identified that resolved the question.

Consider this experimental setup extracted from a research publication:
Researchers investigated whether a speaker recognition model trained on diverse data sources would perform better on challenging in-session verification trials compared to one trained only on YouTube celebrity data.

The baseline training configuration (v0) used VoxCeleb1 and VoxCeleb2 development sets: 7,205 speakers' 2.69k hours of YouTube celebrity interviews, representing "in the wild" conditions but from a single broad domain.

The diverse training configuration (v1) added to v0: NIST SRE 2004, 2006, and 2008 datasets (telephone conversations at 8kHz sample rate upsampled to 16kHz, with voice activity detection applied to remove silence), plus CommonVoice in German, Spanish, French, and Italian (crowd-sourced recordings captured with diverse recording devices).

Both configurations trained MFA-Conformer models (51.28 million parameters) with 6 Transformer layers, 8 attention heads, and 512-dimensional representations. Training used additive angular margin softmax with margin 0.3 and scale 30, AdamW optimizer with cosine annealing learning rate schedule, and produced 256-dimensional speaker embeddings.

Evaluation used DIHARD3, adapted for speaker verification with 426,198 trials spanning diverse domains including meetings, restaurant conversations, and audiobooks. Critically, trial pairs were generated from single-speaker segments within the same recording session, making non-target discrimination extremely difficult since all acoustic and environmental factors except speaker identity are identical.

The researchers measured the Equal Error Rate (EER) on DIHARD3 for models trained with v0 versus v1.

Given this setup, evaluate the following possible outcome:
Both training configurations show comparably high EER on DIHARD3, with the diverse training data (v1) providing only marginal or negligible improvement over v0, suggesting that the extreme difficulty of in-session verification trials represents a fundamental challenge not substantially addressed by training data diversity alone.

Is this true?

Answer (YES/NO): NO